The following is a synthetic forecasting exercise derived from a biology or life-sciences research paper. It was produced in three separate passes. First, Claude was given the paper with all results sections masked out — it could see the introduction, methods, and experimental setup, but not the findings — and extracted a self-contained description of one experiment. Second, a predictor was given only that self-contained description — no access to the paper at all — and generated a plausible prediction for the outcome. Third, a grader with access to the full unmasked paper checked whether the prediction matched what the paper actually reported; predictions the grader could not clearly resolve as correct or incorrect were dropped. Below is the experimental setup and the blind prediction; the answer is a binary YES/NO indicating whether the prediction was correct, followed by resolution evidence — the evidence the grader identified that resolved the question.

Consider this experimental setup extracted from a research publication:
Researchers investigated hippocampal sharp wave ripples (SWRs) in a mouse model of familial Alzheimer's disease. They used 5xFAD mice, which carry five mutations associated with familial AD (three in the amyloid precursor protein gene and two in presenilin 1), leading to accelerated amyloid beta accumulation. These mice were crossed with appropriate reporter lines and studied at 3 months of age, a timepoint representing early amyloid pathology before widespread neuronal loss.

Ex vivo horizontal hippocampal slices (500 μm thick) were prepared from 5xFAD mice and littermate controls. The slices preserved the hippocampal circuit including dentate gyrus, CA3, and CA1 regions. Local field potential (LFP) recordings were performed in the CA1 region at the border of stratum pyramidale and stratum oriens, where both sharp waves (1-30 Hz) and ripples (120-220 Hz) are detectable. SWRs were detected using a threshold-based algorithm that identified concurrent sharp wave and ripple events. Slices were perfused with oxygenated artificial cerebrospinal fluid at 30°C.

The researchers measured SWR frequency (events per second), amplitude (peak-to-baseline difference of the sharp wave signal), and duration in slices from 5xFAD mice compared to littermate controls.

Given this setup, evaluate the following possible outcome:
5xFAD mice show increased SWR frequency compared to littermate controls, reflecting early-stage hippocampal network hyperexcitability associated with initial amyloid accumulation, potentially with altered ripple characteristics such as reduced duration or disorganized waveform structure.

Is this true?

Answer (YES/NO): YES